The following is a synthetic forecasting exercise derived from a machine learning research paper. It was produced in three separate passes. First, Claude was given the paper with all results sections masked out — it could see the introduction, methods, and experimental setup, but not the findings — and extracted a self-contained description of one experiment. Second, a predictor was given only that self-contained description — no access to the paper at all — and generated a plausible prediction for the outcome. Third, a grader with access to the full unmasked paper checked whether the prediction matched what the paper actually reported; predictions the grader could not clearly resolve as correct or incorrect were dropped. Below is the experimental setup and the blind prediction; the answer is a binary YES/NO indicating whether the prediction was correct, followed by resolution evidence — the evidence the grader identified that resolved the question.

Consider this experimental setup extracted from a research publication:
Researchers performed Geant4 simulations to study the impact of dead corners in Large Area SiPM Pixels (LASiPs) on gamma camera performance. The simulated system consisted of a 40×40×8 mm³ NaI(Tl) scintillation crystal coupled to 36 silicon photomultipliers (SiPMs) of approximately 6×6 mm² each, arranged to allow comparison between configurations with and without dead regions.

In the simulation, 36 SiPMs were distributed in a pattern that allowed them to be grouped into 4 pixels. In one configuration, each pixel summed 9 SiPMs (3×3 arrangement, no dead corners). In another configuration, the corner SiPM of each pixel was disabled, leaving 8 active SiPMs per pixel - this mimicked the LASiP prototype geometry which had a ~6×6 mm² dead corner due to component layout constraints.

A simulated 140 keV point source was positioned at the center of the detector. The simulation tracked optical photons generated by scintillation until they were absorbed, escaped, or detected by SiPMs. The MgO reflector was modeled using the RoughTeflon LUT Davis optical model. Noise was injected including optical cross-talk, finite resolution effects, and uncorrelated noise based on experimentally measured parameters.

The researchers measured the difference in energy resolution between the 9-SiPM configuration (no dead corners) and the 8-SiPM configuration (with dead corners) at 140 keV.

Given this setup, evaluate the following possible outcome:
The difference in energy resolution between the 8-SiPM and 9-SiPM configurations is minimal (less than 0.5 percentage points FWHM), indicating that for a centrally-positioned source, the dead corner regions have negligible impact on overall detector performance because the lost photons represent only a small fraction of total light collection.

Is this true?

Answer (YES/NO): NO